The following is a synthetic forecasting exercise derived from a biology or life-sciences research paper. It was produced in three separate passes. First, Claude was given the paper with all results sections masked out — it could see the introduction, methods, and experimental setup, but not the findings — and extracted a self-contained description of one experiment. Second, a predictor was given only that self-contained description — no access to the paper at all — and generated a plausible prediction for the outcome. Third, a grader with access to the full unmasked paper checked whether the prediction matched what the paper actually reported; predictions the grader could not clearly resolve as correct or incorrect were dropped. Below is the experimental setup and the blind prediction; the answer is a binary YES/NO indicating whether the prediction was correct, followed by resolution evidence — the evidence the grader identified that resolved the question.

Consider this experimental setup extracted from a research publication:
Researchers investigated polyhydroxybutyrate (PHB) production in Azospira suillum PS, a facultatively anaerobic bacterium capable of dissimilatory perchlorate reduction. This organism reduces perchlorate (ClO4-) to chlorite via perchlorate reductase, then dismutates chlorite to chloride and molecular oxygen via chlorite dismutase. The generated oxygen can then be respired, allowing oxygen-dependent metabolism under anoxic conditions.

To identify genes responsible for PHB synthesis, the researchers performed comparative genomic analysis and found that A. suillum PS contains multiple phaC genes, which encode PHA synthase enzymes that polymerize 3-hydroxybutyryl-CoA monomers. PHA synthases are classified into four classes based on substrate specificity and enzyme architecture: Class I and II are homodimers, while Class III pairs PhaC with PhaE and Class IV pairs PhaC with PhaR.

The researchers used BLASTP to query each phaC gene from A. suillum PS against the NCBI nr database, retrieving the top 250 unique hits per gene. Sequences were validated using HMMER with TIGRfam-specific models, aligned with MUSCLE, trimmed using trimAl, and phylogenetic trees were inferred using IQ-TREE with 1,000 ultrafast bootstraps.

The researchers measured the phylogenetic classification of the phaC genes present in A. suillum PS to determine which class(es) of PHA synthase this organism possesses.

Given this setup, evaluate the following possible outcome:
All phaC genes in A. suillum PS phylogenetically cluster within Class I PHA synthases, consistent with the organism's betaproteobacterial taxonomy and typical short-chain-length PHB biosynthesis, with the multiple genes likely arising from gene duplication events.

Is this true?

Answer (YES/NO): YES